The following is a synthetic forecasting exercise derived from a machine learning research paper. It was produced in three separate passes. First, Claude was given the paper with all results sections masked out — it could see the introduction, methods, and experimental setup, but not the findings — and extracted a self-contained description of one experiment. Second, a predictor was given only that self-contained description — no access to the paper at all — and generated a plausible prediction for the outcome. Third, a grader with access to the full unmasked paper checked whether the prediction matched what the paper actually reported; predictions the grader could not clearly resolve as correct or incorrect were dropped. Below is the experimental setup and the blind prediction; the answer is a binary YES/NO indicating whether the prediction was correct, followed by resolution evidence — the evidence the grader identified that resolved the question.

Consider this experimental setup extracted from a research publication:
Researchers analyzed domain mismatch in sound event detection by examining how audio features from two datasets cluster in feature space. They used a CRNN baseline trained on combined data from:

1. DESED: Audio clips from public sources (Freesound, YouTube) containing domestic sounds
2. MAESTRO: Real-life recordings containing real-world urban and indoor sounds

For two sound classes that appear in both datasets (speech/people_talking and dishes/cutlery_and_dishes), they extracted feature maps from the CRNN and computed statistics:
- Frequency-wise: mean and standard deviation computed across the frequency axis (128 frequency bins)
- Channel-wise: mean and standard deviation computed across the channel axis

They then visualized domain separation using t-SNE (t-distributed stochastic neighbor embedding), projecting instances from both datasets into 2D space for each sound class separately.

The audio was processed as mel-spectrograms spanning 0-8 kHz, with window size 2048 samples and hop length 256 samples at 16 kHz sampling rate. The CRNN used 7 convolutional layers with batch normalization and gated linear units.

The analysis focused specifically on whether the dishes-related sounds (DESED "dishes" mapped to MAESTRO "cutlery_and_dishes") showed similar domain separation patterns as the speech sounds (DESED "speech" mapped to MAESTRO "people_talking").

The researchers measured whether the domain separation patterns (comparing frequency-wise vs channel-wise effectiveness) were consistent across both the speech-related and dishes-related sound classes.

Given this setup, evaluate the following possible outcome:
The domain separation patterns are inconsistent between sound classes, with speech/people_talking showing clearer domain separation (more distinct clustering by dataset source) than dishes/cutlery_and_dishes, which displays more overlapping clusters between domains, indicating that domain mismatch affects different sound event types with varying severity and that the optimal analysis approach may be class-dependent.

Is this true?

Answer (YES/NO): NO